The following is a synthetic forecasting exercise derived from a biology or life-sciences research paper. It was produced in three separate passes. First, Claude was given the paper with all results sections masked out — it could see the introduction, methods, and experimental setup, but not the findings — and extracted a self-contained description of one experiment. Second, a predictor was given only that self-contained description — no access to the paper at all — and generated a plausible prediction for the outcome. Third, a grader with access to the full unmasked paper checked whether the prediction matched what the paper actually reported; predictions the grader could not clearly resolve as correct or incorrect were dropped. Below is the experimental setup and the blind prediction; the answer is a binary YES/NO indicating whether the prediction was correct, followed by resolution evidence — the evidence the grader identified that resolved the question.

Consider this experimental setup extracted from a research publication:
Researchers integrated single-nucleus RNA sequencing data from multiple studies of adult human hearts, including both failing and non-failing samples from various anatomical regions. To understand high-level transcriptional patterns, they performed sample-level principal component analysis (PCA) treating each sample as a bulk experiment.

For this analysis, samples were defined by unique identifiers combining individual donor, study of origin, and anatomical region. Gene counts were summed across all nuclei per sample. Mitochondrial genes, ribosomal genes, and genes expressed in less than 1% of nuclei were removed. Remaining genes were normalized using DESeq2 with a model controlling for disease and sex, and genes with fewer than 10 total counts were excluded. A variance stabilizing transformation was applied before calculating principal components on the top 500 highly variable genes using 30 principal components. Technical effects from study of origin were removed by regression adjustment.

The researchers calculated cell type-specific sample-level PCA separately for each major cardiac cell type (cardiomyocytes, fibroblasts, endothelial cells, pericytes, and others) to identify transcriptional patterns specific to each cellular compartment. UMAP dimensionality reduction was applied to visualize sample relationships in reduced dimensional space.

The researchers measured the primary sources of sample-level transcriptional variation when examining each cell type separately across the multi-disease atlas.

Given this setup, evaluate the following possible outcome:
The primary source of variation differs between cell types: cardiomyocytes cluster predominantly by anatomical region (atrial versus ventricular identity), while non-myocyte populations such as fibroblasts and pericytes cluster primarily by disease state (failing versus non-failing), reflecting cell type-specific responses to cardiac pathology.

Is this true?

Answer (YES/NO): NO